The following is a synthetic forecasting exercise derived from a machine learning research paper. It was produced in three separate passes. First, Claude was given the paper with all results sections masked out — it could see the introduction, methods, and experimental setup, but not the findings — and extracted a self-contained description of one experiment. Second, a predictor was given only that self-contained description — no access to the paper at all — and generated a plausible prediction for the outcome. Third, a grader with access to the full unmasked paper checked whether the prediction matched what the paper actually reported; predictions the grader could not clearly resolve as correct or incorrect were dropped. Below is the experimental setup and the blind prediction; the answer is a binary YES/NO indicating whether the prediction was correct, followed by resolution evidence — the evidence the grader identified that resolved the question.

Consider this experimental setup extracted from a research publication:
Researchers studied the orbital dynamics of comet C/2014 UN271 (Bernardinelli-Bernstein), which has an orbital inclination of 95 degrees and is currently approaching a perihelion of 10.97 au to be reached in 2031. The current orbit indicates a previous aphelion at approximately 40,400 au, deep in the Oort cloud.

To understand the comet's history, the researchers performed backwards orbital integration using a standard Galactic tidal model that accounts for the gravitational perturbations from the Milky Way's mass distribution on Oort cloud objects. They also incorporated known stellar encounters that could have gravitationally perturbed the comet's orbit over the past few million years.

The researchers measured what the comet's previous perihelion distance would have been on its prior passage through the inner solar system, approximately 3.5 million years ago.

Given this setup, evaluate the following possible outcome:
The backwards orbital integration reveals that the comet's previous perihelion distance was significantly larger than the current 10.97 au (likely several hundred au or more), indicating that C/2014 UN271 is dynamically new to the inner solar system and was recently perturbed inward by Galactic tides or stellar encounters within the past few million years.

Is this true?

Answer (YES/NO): NO